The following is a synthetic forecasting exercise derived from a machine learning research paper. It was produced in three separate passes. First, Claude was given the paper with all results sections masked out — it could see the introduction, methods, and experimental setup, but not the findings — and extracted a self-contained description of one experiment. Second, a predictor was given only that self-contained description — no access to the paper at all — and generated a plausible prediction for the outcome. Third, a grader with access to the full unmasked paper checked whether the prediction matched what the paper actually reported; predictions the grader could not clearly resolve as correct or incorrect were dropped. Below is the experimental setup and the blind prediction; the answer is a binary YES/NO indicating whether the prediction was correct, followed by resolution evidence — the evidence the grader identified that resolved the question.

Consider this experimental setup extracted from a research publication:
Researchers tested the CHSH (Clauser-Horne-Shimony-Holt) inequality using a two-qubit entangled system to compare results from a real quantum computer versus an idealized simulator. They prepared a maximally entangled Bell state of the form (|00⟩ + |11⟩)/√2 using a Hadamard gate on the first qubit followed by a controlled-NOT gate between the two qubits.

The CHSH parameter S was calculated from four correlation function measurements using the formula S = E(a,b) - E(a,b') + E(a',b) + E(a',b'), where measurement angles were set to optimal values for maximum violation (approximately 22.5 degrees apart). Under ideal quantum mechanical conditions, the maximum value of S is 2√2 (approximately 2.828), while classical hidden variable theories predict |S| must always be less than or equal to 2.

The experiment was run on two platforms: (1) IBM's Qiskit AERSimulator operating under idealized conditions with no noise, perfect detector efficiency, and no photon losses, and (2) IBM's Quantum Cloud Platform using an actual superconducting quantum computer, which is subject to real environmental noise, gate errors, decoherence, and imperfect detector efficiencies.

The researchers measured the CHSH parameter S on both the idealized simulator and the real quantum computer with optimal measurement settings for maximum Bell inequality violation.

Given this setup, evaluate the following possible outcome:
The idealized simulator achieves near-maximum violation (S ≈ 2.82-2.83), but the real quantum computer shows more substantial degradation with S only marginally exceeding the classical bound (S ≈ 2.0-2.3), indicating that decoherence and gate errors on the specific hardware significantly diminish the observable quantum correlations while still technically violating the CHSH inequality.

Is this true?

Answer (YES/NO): NO